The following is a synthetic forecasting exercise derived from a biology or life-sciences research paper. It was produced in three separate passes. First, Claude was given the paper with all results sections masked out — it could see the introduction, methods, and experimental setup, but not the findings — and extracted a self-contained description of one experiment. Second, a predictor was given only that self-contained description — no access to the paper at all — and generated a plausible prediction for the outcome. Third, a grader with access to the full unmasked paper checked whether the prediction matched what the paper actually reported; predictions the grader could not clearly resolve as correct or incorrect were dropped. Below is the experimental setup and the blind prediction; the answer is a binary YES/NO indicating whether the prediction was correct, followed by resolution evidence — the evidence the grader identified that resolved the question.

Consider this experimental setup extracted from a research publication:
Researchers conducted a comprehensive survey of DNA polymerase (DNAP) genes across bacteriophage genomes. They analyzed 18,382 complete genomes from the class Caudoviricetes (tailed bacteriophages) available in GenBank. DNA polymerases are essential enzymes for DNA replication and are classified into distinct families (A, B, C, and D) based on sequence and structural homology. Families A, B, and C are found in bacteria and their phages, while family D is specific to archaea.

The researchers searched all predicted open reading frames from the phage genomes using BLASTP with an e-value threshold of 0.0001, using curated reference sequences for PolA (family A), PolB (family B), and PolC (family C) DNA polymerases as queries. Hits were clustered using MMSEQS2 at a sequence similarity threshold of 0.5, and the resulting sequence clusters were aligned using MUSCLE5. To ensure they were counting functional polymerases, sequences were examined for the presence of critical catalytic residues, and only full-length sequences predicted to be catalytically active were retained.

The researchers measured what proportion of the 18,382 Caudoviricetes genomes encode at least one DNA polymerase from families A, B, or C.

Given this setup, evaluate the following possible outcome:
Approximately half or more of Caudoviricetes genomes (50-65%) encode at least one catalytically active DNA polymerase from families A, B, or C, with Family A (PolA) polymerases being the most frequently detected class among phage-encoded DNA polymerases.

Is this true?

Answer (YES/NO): YES